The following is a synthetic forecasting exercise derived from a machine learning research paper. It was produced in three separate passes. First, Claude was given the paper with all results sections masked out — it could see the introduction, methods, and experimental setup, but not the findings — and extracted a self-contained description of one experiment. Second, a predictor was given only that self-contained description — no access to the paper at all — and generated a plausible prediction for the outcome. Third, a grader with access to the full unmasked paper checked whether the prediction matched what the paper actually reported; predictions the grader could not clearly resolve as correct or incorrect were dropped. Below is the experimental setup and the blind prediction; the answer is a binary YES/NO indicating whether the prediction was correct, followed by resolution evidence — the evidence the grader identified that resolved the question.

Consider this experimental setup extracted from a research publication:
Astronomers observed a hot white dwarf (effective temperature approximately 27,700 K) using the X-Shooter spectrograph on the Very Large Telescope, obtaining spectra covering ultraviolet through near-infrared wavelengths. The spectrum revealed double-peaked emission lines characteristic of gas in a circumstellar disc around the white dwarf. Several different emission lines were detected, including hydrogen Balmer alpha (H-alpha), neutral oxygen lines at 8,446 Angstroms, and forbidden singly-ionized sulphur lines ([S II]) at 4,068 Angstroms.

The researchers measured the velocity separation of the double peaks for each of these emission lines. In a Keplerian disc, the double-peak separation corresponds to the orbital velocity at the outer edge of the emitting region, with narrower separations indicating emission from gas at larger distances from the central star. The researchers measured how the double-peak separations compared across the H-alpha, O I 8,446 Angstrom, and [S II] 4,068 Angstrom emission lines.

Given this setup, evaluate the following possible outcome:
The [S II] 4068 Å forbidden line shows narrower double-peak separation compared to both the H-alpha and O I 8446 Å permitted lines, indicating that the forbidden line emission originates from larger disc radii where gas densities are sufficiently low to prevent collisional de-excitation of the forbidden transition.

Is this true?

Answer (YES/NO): YES